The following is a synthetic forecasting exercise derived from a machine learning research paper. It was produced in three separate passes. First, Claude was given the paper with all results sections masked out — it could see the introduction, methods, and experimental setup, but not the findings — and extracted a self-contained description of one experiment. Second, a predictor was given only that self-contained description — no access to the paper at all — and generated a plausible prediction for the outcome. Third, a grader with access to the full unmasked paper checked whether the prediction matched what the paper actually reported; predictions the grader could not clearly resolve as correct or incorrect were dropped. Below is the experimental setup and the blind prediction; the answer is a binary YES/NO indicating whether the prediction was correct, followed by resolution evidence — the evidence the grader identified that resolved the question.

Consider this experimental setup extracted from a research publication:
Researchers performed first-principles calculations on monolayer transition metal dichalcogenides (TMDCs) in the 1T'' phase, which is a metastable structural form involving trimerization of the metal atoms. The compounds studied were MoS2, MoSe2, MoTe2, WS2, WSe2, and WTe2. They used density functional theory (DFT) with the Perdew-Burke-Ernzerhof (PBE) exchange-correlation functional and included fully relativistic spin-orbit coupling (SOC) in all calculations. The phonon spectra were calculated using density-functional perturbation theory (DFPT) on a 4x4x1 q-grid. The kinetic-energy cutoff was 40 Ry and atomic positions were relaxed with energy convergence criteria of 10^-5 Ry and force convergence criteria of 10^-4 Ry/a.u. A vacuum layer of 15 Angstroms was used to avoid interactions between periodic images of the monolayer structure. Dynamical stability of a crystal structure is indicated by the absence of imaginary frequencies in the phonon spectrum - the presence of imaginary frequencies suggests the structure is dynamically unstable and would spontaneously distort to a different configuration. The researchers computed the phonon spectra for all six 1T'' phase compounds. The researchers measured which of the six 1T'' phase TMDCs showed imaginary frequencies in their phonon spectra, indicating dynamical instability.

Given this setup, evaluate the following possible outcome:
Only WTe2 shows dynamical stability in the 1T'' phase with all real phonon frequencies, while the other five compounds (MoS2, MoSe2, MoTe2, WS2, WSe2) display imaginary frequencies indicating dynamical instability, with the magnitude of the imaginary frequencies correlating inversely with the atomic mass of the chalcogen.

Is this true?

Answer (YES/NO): NO